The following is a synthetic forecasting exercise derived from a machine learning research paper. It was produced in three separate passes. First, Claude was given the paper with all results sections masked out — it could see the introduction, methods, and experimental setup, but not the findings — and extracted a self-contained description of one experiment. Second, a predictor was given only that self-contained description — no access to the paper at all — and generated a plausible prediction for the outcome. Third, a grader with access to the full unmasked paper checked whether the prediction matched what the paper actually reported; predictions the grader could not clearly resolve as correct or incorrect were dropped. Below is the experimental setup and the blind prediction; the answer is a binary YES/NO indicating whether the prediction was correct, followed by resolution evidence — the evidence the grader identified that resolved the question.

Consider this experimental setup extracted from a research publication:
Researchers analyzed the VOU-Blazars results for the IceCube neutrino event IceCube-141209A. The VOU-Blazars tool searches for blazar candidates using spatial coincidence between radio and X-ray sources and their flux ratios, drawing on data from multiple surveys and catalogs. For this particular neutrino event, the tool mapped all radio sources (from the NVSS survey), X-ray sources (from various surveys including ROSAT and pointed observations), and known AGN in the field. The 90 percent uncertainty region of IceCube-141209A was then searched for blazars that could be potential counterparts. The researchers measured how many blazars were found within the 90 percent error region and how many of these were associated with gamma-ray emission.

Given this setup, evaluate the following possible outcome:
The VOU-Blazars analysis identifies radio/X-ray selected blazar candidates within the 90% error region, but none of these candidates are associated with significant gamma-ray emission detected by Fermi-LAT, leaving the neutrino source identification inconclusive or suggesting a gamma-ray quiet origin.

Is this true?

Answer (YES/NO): NO